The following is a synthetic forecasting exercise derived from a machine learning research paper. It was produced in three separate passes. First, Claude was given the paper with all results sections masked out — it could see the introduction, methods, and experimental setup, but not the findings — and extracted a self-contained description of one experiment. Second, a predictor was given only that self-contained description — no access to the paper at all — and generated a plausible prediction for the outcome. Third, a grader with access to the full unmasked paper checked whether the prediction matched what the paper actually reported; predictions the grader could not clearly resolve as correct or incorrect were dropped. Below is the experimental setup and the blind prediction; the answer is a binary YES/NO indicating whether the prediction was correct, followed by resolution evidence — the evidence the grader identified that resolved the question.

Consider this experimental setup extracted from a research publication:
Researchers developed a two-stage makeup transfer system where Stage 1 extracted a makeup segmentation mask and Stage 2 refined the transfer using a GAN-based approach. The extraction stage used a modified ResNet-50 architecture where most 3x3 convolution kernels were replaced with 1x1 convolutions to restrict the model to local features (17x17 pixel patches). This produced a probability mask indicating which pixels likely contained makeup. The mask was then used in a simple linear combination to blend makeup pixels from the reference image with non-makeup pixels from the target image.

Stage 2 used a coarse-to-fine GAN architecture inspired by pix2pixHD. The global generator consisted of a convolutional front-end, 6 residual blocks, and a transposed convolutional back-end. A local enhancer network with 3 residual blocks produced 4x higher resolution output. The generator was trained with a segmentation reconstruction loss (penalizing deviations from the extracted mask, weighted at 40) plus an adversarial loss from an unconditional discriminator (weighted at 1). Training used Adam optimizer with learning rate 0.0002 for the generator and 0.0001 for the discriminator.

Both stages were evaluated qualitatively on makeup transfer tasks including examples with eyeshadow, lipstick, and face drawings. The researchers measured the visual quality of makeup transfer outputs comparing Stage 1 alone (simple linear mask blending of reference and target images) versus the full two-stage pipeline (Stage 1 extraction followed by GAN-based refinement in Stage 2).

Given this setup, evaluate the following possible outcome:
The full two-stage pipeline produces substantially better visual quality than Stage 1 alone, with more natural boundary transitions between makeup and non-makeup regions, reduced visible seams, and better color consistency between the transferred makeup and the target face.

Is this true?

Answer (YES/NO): YES